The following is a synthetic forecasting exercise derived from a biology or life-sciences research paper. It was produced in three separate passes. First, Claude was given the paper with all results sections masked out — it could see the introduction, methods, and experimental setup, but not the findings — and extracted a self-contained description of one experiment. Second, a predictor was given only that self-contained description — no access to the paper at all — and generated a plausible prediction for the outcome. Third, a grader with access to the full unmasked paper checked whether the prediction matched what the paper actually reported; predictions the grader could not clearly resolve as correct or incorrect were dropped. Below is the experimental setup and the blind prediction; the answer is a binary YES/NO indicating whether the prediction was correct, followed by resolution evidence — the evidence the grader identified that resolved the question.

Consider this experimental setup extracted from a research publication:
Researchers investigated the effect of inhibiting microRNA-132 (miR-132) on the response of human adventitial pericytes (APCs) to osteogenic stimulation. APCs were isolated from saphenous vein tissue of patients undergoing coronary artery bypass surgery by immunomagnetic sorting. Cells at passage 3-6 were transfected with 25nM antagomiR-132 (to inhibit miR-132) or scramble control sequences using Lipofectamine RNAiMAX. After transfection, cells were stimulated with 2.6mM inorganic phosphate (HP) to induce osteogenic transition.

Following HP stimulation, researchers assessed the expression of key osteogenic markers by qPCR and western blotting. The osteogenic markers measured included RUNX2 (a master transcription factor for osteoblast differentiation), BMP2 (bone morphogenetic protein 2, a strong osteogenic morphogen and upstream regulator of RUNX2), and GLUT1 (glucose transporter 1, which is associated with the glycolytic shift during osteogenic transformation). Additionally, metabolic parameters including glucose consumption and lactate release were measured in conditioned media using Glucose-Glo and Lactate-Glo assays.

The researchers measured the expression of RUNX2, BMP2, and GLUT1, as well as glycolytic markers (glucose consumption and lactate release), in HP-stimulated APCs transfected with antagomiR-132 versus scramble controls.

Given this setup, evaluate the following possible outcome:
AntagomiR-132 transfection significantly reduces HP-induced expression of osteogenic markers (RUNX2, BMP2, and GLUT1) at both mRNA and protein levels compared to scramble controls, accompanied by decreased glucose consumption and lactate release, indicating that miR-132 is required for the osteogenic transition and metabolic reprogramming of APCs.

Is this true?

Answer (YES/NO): NO